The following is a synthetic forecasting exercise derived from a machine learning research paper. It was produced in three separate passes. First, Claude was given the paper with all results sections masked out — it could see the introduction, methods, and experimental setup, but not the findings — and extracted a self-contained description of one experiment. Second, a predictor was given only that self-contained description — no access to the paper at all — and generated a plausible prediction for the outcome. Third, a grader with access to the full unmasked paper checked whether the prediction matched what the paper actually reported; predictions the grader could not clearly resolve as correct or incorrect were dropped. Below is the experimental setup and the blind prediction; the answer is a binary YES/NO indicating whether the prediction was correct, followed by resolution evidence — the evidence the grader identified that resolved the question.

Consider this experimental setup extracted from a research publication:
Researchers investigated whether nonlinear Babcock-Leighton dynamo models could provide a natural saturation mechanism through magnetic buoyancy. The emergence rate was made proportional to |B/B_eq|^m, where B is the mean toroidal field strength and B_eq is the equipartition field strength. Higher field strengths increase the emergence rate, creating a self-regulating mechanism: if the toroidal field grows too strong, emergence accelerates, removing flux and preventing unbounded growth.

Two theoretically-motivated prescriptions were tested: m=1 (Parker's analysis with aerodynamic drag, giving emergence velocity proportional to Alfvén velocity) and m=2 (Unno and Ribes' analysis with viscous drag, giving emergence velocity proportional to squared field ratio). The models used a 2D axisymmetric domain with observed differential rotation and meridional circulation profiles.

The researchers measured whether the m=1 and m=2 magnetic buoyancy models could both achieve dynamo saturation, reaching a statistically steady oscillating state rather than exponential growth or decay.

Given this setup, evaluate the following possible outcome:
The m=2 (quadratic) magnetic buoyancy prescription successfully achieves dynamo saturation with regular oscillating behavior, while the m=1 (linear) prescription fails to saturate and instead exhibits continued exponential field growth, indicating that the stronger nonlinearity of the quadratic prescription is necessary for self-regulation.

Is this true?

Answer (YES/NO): NO